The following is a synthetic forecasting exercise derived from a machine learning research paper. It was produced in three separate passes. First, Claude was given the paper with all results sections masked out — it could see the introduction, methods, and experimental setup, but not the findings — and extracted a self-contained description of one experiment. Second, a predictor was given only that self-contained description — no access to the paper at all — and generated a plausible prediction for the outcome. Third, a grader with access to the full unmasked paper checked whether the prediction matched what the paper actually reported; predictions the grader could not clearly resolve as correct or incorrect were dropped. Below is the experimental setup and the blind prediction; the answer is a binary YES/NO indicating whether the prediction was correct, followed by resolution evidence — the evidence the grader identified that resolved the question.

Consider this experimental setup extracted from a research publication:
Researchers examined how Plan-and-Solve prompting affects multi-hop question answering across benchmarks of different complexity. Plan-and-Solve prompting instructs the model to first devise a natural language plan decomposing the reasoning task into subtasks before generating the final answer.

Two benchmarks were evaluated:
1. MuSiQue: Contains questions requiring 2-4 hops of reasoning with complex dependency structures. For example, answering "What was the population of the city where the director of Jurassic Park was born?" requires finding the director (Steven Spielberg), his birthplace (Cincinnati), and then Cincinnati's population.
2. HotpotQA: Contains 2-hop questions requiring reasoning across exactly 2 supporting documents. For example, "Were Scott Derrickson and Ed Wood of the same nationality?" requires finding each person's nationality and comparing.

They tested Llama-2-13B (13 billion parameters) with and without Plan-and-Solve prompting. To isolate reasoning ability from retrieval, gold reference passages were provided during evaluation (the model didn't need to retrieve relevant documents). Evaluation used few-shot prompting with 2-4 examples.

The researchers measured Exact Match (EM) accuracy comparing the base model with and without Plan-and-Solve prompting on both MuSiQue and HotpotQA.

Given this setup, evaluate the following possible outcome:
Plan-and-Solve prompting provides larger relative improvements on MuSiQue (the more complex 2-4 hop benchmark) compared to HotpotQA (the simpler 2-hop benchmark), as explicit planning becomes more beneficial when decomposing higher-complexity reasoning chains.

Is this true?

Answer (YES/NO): NO